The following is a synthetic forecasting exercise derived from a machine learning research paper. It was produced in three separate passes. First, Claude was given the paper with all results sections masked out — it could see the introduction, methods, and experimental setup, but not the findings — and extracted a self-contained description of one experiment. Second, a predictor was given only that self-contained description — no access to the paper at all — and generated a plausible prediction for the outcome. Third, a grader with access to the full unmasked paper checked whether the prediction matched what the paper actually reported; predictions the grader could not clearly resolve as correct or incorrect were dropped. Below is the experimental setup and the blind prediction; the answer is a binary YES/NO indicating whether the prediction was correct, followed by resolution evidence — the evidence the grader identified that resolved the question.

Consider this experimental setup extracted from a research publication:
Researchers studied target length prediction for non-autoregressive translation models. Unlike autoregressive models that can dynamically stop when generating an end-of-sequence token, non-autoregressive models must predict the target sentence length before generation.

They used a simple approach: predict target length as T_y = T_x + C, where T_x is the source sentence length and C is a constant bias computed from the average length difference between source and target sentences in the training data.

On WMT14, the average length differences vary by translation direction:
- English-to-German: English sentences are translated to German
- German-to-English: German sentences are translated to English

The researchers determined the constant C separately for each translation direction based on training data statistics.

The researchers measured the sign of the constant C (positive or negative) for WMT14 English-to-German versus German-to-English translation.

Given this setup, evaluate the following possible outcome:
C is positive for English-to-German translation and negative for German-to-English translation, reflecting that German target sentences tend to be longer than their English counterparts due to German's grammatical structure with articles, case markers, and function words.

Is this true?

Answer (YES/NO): YES